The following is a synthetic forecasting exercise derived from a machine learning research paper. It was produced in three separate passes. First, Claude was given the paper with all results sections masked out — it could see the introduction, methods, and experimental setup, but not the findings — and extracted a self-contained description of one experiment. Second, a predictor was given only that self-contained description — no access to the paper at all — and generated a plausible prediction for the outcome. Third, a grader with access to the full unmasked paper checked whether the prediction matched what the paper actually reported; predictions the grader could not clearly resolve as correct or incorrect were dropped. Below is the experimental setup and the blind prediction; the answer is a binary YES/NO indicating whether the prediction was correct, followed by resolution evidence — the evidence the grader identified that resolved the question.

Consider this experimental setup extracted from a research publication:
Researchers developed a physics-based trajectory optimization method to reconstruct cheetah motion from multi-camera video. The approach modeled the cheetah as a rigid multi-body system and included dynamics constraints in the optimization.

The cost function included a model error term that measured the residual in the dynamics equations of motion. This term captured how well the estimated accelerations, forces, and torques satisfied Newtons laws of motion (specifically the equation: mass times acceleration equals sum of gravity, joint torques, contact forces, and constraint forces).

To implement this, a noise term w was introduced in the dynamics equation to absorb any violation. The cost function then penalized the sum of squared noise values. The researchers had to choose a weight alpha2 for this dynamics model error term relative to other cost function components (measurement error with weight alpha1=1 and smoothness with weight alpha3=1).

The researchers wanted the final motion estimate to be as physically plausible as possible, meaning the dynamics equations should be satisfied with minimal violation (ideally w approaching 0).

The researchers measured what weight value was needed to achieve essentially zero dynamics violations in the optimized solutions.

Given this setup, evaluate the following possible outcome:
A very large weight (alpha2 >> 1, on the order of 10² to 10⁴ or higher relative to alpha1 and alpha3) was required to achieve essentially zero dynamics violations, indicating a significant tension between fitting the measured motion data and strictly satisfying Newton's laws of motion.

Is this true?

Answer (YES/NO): YES